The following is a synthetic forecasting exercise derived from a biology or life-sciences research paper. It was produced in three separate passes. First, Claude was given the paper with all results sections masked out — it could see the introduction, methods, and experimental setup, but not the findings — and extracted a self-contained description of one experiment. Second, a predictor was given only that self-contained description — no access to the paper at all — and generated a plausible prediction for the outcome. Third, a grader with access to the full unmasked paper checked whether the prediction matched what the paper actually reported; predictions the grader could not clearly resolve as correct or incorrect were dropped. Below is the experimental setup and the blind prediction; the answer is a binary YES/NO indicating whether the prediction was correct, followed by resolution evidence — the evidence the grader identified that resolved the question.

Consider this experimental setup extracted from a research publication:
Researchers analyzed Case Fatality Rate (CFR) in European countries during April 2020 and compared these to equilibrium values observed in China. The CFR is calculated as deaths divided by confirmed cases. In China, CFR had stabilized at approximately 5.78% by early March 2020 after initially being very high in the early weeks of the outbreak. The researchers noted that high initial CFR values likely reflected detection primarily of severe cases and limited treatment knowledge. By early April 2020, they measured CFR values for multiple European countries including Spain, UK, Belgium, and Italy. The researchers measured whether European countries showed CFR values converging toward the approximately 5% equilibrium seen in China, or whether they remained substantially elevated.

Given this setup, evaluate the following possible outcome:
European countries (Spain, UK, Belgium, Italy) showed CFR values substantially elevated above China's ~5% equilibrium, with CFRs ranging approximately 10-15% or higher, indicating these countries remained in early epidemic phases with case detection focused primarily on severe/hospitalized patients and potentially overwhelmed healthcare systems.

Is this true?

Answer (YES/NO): YES